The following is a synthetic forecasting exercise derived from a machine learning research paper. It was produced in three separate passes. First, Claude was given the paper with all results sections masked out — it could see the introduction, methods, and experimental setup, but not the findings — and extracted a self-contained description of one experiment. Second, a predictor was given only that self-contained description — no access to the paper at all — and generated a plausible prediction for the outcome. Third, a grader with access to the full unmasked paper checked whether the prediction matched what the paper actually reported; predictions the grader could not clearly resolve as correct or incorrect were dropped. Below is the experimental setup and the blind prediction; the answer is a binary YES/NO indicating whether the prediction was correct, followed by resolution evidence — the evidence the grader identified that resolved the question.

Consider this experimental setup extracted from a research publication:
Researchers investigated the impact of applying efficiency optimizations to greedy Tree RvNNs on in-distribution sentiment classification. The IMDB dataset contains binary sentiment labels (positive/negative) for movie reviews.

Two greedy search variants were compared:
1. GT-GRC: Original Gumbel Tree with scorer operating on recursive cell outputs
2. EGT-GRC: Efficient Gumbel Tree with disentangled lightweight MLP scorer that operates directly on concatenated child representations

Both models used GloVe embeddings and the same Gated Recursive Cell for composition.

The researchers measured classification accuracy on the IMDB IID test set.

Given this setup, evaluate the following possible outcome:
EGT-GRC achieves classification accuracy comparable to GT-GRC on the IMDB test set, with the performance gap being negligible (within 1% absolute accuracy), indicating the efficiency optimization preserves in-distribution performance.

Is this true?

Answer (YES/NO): NO